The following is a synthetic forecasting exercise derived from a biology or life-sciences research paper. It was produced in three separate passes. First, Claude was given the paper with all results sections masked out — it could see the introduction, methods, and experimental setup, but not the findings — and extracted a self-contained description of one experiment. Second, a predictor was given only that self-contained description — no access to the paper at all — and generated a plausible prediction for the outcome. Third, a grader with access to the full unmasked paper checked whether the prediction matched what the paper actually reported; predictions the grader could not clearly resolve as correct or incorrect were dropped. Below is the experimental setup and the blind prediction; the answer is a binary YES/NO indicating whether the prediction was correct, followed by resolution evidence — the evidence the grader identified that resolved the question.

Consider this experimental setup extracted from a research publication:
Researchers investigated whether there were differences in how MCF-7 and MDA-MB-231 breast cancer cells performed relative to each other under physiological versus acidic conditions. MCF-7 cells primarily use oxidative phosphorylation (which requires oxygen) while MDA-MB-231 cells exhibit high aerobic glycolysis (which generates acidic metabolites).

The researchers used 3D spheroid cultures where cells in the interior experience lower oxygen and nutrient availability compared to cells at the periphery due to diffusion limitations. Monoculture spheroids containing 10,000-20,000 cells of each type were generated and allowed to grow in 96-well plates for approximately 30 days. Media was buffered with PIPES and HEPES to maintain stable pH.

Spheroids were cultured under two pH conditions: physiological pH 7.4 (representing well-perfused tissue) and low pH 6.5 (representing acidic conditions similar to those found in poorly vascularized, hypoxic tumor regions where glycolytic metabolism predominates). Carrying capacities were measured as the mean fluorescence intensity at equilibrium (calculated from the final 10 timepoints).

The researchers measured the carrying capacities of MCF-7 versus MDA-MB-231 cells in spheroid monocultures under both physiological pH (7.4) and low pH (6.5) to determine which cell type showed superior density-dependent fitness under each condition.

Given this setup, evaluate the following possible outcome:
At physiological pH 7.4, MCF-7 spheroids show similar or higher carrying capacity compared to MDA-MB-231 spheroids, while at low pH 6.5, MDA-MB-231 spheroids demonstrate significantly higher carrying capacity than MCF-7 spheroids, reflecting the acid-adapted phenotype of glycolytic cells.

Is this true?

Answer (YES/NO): NO